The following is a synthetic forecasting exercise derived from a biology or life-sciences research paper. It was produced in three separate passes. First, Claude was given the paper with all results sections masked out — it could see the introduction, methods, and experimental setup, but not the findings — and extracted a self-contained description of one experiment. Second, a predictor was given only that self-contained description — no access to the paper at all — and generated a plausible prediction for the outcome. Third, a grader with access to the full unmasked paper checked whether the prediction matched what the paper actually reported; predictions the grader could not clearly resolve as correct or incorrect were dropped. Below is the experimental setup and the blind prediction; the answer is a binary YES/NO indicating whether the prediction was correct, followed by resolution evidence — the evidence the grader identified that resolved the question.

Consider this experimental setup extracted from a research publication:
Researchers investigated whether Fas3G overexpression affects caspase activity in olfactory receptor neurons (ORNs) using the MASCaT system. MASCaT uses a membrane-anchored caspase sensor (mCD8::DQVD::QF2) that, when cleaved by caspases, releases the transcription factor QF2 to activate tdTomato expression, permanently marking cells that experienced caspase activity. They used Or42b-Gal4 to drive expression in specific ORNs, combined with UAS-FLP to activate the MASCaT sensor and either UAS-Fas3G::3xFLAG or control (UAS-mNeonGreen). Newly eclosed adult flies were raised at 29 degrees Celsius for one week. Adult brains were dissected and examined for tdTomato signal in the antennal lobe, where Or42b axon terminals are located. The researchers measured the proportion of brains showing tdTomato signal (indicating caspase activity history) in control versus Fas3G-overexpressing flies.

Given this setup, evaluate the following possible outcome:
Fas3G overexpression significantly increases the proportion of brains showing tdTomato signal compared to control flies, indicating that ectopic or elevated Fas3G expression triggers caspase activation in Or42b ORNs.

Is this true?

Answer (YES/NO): YES